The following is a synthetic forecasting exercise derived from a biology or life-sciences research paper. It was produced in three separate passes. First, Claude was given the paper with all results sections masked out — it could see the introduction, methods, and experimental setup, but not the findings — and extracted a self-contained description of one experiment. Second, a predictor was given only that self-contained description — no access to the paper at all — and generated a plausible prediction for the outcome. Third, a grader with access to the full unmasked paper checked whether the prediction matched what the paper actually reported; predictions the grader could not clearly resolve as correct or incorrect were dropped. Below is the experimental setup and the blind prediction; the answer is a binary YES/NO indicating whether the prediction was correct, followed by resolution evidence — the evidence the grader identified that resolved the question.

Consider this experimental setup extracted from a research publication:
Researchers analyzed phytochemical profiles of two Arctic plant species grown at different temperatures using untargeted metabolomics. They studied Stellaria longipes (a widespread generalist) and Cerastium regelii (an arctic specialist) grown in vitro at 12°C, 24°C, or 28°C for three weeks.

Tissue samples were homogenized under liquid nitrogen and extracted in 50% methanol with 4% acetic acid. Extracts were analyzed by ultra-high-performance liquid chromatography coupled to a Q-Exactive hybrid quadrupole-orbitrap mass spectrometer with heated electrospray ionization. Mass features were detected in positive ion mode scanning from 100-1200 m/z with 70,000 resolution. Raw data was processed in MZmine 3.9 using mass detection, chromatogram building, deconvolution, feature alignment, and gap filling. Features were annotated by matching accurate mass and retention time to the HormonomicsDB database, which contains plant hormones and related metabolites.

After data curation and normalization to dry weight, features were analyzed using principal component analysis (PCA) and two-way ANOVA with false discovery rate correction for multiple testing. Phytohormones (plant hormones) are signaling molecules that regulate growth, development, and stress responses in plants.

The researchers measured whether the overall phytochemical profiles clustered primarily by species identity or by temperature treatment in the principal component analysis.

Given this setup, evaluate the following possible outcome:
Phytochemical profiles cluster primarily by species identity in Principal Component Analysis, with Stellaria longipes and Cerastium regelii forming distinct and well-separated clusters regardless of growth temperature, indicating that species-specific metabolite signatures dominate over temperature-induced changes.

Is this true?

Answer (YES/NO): YES